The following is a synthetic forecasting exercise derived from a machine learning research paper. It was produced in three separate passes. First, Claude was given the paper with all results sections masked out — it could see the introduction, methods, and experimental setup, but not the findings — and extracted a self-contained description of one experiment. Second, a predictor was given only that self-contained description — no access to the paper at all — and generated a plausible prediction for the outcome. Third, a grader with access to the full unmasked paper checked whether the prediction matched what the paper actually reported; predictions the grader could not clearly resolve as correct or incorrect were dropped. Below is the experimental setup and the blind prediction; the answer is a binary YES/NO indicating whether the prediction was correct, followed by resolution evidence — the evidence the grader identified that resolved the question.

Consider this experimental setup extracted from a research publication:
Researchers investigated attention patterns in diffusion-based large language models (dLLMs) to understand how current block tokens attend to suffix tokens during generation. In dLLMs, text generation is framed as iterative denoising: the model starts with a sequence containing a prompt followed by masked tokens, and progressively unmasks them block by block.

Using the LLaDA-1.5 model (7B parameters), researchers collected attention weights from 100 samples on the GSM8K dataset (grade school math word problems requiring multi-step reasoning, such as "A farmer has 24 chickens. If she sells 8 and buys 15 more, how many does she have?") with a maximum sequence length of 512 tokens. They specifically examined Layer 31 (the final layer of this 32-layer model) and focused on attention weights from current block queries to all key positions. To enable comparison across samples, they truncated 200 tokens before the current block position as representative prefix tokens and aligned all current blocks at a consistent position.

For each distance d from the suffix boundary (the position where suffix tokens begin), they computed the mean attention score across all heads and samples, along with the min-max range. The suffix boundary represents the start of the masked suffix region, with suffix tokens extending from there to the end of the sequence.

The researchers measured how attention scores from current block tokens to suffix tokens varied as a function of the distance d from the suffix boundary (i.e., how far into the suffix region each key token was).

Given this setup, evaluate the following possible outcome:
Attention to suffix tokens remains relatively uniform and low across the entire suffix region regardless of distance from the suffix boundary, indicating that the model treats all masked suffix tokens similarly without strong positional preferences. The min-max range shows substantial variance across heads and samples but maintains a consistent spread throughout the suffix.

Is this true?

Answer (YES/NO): NO